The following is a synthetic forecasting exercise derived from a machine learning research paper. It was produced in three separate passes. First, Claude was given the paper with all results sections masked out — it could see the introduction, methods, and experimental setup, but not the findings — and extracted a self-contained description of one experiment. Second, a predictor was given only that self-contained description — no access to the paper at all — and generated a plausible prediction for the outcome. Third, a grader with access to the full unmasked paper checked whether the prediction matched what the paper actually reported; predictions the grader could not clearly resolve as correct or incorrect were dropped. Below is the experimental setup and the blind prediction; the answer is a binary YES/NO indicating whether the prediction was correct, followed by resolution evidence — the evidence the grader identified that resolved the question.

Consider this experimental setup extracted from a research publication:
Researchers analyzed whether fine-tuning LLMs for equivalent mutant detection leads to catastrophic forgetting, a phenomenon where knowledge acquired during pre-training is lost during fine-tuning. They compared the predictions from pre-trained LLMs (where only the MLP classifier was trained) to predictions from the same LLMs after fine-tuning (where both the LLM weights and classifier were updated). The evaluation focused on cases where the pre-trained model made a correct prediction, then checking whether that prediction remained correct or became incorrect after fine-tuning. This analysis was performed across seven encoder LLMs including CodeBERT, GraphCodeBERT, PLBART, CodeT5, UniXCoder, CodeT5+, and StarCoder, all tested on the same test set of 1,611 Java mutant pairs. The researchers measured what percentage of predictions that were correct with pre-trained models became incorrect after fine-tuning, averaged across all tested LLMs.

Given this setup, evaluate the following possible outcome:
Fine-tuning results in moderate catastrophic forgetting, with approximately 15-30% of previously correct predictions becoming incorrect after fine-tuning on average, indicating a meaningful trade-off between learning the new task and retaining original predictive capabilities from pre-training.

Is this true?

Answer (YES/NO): NO